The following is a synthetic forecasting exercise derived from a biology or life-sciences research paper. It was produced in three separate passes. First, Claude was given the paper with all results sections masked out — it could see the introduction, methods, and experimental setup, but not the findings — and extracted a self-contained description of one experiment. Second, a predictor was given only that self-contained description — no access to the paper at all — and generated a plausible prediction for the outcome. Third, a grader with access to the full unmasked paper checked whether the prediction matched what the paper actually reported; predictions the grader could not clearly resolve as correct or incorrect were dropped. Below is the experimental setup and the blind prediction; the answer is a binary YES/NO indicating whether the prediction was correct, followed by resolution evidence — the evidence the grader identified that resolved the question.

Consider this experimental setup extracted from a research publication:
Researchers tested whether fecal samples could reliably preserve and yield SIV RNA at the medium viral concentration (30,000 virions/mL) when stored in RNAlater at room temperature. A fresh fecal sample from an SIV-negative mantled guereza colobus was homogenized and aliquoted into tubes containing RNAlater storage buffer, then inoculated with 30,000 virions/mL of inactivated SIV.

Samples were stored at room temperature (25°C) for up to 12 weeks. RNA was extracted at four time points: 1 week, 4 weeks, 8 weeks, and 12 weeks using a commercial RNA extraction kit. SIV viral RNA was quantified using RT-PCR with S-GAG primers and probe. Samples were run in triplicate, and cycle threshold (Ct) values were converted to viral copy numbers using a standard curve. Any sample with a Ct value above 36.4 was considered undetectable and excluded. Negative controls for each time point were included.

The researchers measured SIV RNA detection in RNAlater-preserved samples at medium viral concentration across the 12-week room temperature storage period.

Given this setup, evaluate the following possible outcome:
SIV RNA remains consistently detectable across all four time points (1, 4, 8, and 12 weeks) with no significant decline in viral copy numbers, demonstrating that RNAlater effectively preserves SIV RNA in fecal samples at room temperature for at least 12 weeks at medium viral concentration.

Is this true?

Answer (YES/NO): NO